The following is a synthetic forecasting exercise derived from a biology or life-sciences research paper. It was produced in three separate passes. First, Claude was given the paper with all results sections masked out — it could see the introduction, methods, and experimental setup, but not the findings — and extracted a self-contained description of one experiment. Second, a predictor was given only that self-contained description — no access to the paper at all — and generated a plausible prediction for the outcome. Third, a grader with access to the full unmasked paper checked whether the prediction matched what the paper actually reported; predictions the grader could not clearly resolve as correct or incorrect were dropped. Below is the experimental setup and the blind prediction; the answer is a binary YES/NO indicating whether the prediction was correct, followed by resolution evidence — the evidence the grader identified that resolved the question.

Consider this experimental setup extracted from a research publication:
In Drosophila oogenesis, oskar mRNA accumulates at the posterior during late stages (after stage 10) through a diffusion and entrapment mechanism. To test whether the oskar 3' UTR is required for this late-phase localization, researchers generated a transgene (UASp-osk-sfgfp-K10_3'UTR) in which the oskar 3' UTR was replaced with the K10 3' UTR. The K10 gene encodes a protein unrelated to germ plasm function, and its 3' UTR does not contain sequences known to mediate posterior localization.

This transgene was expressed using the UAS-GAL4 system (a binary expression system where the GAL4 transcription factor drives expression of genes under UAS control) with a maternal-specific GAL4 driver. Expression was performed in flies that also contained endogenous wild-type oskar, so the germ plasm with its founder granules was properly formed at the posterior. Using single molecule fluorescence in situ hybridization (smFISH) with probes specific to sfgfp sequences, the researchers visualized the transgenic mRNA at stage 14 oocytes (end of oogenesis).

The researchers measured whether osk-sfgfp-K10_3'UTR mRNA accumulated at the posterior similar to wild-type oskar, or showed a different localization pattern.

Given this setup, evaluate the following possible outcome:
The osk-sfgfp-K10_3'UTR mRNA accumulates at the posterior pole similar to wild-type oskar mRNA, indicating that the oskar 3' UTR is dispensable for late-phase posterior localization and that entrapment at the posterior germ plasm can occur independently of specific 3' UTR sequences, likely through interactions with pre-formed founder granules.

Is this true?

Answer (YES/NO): NO